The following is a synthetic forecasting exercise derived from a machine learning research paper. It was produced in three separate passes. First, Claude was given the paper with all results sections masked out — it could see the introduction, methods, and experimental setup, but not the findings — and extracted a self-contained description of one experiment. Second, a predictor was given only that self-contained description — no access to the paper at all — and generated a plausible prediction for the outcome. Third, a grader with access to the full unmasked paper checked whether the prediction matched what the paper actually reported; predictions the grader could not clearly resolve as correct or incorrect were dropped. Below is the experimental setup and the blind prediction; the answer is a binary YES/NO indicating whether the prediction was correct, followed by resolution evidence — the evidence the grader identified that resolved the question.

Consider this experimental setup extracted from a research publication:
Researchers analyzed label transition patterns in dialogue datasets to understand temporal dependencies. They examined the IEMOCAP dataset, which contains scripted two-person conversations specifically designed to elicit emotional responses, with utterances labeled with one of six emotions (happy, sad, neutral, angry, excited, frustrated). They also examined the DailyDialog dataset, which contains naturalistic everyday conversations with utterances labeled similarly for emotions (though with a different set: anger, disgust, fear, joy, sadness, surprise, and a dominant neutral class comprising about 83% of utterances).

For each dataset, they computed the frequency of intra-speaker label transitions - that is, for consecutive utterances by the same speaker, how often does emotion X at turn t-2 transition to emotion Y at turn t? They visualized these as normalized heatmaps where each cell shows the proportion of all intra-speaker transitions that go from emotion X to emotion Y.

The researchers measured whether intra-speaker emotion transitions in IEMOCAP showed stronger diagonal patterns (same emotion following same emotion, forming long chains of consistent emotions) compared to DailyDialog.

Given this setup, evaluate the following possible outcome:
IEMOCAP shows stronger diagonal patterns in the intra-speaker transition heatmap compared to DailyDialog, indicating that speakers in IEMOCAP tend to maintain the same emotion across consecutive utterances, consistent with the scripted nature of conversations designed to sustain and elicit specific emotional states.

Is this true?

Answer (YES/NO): YES